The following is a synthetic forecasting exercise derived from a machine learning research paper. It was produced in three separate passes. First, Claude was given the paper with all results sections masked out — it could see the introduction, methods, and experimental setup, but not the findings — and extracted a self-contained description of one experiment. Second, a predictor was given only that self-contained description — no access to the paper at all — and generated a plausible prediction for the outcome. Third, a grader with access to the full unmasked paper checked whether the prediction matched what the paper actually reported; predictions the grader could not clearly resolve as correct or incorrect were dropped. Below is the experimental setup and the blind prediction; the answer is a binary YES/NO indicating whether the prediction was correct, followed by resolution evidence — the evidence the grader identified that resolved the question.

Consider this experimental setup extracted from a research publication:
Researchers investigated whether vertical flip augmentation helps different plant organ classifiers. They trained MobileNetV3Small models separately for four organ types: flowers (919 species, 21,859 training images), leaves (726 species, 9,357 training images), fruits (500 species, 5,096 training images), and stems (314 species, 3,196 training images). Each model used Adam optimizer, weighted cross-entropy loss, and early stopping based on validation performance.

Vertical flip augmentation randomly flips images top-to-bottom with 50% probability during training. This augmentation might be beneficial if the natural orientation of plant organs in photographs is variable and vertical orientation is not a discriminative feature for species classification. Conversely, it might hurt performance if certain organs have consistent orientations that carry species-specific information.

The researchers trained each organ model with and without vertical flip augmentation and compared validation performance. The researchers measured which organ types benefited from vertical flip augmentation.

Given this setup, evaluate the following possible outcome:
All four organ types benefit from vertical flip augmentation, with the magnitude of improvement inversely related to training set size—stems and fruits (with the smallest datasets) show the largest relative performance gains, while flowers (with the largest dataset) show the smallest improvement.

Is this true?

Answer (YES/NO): NO